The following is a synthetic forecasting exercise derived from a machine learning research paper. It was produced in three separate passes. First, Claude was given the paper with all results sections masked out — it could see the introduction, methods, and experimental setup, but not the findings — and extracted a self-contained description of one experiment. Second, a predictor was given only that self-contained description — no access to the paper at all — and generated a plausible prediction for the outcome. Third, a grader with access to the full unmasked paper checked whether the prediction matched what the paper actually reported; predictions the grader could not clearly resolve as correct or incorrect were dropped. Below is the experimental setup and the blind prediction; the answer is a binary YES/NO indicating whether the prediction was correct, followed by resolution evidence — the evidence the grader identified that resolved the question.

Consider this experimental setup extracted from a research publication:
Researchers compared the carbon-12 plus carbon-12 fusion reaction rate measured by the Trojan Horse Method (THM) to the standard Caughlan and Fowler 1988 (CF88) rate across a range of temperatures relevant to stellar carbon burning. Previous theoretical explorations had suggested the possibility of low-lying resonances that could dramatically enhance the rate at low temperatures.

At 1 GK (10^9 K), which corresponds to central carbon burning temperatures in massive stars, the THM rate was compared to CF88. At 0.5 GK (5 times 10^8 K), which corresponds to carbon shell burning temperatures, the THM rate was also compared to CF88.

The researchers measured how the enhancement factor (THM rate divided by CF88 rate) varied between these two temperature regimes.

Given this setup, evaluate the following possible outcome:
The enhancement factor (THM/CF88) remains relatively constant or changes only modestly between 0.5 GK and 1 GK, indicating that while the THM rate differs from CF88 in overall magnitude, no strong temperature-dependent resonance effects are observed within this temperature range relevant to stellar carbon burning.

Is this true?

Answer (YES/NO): NO